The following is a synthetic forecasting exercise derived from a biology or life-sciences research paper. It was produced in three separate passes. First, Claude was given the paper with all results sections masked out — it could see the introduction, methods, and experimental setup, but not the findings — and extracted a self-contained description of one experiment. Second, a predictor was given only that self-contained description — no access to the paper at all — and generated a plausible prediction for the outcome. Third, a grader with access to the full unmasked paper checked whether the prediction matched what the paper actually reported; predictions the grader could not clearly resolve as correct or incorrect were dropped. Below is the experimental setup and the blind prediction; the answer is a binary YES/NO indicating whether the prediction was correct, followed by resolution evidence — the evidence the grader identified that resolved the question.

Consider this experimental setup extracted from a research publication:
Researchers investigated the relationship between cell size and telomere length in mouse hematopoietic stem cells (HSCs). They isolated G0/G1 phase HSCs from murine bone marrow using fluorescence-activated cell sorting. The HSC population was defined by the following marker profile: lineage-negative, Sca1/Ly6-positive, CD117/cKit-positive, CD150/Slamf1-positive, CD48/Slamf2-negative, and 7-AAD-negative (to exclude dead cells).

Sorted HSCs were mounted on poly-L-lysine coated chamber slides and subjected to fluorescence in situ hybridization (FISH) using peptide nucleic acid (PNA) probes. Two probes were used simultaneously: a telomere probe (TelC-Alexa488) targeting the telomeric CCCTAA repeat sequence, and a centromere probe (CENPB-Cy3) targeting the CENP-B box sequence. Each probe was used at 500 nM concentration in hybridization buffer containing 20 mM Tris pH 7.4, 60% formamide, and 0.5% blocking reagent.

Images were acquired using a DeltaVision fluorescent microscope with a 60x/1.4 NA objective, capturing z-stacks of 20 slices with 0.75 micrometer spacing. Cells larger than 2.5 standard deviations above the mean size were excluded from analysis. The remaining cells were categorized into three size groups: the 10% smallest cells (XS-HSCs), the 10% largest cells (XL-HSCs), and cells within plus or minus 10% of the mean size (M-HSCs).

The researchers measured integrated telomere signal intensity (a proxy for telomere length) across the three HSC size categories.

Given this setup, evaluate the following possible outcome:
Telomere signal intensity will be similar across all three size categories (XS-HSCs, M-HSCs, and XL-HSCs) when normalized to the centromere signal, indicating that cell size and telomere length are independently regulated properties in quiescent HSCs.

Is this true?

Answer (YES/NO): NO